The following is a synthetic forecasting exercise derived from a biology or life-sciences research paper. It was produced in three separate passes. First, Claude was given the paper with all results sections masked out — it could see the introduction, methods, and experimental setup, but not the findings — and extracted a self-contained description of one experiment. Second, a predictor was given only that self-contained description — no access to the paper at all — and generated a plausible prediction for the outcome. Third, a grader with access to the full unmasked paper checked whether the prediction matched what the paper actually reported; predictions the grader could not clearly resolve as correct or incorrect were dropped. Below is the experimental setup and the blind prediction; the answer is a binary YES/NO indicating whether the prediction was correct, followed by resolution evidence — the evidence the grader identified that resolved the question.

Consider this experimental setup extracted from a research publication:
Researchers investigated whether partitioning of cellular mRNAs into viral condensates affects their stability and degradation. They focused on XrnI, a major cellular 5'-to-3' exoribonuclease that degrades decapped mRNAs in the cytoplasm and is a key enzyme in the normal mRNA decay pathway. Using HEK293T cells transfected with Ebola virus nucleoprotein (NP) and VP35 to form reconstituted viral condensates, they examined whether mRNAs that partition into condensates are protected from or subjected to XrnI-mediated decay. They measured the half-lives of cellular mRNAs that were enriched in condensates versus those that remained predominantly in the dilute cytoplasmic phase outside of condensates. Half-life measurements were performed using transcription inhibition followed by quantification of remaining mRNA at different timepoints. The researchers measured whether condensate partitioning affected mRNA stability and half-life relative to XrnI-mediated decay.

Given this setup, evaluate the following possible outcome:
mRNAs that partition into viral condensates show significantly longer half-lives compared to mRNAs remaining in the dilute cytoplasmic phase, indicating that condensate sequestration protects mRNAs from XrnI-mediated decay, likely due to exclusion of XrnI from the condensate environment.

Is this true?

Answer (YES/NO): YES